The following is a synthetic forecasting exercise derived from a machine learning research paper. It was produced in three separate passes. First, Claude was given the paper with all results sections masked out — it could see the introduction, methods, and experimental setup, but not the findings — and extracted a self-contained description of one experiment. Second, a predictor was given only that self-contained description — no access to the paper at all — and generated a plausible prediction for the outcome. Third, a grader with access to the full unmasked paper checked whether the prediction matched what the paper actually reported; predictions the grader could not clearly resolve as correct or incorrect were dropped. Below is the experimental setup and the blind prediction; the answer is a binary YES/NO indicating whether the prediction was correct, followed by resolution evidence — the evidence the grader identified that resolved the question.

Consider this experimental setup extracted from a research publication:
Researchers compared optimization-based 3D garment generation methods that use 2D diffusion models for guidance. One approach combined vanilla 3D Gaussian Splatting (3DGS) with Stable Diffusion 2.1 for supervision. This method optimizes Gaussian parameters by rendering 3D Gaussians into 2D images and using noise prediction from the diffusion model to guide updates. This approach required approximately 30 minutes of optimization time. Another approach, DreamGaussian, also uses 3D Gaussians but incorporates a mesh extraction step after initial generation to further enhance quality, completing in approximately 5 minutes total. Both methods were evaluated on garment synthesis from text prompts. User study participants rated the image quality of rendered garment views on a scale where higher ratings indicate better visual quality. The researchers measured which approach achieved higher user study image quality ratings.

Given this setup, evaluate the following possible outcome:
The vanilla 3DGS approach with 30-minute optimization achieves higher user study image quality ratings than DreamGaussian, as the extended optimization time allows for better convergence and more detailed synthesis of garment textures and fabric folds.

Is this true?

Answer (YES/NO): NO